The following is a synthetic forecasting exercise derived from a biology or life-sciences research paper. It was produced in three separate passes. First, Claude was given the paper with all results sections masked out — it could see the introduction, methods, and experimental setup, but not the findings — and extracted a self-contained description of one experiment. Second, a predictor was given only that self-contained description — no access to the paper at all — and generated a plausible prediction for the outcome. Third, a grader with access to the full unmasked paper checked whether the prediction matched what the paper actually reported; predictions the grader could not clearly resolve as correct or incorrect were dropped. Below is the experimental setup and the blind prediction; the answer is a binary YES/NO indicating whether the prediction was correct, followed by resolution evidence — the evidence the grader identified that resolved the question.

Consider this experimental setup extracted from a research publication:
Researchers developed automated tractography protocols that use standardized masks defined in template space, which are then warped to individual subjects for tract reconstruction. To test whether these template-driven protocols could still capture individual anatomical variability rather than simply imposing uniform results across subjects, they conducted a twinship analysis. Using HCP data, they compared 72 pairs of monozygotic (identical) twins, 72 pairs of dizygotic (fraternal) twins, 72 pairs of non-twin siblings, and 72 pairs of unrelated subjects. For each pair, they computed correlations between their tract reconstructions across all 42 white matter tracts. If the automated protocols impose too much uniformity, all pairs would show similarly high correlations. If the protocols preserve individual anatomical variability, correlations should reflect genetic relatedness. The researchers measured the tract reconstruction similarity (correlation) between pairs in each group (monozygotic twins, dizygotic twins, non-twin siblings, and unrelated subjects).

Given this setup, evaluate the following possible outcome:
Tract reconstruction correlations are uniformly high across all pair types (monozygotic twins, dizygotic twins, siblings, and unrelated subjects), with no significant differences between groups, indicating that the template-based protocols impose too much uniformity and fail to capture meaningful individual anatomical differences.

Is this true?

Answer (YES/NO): NO